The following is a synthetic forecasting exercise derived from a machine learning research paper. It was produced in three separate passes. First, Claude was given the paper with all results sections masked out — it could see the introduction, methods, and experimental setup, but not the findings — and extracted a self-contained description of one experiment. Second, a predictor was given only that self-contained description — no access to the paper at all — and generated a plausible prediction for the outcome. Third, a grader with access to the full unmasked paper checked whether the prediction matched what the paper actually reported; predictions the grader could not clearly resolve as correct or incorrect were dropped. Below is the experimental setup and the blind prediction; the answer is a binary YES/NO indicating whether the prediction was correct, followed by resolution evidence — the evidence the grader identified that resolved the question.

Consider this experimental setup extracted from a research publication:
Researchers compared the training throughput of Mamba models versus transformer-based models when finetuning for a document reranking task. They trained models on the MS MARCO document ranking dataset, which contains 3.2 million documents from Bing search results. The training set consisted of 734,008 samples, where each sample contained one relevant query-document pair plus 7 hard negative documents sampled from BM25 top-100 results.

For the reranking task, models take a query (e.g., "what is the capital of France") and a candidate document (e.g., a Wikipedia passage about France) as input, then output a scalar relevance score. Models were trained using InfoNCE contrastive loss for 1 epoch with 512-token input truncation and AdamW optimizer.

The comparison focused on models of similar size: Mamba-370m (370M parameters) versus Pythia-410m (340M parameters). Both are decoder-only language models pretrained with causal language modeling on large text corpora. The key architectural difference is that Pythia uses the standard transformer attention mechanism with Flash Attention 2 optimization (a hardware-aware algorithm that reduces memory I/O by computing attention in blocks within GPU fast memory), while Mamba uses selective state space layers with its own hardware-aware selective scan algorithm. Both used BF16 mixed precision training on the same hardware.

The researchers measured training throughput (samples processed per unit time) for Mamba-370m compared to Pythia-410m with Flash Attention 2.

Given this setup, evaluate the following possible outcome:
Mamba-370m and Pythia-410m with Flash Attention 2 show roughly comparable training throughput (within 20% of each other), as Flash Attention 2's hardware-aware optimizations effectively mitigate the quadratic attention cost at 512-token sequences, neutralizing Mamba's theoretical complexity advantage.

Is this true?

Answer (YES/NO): NO